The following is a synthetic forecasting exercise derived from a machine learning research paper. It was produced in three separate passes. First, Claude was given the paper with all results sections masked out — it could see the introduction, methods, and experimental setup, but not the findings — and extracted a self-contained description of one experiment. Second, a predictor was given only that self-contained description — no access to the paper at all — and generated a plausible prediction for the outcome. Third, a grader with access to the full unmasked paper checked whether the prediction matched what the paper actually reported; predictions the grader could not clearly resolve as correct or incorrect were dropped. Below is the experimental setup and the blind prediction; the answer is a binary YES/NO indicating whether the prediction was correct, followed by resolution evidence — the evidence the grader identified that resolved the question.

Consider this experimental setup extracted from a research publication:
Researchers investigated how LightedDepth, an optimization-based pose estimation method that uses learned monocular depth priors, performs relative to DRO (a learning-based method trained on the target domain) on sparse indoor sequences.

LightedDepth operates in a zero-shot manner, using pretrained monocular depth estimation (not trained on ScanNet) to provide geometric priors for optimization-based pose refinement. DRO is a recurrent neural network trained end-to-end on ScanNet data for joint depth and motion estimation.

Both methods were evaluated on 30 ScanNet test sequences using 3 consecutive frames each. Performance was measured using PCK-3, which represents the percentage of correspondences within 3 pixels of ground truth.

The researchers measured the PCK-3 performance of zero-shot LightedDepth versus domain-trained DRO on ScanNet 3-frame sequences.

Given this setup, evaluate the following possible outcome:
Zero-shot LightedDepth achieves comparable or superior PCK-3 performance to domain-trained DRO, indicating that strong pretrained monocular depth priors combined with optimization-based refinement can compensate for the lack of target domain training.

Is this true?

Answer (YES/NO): YES